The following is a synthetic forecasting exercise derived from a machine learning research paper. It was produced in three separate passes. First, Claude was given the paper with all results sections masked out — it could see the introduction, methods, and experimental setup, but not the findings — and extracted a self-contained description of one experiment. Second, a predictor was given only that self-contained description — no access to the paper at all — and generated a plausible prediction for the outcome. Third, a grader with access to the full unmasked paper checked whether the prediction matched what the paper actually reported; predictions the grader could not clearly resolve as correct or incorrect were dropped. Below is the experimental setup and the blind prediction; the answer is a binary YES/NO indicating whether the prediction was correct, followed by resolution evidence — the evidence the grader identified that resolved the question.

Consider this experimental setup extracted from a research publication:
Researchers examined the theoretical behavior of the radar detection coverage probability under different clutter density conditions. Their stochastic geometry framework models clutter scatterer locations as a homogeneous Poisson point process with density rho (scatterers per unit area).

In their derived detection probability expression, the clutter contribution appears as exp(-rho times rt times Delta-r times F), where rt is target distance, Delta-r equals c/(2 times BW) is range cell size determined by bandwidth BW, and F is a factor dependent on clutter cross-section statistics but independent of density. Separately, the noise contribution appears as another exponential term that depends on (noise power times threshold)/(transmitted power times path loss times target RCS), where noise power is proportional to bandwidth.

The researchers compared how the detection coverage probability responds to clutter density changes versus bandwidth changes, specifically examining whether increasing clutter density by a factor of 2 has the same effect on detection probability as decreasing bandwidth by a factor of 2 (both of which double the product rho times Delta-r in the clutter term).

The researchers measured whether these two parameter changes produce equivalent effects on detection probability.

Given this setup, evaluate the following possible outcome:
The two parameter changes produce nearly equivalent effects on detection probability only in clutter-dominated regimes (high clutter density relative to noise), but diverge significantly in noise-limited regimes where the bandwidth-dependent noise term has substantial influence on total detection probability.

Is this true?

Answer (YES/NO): YES